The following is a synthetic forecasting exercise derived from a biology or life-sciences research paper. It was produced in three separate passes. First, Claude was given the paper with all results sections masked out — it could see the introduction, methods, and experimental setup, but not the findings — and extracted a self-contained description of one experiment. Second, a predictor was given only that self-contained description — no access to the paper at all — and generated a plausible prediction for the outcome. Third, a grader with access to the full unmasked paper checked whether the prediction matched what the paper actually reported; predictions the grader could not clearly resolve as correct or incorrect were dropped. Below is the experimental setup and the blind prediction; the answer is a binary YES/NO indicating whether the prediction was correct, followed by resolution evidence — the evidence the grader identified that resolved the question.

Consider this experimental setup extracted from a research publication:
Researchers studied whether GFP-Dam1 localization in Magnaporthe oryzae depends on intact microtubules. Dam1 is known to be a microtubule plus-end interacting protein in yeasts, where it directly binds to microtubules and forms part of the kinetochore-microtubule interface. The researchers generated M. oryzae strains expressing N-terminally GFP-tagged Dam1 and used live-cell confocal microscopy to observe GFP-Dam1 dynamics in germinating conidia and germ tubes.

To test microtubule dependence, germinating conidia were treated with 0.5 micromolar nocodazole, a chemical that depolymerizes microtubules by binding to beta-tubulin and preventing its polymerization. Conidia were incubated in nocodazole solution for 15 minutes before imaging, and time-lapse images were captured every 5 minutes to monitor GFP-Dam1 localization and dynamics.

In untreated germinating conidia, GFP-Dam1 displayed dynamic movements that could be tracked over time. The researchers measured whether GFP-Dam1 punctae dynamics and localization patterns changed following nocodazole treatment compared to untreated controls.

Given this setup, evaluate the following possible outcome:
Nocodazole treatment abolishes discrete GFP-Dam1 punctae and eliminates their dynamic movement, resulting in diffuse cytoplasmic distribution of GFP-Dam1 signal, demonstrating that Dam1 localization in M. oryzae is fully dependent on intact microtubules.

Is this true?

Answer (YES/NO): NO